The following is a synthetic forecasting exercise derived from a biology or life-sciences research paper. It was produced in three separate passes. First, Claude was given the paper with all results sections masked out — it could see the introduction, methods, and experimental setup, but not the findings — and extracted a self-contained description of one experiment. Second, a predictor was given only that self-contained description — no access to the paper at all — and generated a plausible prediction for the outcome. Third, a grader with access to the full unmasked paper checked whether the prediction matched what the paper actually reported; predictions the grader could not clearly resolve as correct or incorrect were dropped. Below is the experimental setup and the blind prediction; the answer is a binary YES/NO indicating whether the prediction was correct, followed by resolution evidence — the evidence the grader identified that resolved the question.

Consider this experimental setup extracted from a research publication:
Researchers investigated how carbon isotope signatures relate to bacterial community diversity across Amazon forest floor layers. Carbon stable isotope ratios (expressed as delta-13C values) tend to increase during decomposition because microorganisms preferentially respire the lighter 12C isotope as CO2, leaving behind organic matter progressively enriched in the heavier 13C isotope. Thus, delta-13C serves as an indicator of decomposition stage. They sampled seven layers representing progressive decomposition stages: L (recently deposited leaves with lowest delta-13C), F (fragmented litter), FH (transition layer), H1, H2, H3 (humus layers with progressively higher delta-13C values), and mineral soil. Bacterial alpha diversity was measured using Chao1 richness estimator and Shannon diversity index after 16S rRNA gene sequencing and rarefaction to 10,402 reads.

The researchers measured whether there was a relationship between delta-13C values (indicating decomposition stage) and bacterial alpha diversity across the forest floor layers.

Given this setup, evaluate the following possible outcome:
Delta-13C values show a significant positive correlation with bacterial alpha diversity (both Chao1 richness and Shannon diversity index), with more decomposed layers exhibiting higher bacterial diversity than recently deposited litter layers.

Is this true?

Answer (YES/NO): NO